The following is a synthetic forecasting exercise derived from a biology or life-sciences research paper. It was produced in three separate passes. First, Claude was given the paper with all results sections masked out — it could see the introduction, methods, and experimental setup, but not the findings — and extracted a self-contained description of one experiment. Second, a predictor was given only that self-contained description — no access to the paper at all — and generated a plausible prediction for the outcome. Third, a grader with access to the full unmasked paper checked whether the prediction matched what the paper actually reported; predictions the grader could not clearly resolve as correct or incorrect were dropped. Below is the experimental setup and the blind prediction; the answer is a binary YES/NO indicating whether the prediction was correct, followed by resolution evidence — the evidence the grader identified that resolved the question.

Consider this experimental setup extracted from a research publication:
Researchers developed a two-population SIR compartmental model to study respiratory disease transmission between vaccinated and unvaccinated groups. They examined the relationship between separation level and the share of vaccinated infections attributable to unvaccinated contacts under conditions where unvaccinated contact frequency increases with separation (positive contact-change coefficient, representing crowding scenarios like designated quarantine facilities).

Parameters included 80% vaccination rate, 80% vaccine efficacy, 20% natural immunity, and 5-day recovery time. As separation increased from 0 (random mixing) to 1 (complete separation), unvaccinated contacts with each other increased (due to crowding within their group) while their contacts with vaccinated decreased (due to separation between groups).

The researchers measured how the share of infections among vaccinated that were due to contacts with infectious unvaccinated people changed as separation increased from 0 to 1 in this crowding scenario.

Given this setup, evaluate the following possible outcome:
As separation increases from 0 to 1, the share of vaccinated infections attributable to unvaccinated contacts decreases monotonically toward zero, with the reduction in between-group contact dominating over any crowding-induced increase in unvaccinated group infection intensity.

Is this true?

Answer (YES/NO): NO